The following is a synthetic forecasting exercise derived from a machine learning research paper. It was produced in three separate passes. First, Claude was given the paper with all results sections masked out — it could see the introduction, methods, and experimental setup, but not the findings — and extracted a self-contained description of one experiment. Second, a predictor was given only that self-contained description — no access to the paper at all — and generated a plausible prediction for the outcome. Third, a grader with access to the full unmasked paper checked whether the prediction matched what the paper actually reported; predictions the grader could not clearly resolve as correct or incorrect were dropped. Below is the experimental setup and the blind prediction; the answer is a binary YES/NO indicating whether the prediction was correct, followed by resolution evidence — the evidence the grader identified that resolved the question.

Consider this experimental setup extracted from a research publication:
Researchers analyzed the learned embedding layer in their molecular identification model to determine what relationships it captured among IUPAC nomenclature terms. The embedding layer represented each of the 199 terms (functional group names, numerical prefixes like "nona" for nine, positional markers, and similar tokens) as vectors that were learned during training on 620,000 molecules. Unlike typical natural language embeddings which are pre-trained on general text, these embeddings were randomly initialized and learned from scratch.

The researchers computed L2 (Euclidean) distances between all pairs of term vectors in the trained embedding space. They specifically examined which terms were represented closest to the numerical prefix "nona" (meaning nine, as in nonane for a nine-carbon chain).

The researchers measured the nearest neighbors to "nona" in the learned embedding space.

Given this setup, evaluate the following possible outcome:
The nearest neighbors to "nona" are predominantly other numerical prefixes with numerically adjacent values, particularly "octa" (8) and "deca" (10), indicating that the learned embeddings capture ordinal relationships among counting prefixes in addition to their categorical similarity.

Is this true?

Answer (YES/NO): NO